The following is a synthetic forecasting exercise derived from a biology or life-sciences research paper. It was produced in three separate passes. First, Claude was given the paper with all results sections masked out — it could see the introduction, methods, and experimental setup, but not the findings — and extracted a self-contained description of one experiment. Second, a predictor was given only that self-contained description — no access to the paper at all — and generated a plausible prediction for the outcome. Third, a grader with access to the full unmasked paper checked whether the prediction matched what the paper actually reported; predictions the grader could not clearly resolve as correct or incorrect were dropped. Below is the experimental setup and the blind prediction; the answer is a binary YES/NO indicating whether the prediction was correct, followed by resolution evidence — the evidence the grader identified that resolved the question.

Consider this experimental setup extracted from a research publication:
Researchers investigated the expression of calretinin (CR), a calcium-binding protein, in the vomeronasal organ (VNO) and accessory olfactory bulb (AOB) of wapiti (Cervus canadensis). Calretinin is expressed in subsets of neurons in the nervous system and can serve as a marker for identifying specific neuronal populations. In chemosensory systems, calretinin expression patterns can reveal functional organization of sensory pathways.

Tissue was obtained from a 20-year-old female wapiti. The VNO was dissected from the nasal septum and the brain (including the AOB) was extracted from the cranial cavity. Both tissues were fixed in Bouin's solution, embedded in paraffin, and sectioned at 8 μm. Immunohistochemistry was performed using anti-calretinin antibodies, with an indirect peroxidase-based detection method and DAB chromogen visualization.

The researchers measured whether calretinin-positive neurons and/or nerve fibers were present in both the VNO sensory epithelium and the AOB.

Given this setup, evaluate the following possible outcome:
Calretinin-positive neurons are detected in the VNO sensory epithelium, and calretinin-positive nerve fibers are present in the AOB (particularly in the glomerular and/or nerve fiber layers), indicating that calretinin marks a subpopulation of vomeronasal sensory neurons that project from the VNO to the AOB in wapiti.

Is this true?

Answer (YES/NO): YES